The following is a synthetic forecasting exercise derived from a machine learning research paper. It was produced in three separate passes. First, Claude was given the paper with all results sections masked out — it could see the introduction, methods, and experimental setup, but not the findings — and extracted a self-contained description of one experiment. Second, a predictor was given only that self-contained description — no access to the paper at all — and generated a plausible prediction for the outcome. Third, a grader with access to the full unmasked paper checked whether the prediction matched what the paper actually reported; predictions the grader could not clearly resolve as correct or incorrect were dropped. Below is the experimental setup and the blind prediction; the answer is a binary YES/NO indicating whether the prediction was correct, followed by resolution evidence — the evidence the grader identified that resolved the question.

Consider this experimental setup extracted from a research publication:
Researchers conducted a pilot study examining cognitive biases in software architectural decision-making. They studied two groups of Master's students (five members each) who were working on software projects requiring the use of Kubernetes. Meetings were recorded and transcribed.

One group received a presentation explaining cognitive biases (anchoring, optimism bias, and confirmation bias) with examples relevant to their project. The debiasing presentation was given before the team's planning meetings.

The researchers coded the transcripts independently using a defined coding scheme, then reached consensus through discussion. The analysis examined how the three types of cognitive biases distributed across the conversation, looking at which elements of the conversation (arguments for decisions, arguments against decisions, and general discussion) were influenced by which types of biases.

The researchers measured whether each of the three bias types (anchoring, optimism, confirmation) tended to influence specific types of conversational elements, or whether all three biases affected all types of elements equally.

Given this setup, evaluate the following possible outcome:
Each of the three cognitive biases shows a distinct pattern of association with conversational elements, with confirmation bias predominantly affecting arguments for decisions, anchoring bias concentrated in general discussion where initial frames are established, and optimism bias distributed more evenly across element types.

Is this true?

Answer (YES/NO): NO